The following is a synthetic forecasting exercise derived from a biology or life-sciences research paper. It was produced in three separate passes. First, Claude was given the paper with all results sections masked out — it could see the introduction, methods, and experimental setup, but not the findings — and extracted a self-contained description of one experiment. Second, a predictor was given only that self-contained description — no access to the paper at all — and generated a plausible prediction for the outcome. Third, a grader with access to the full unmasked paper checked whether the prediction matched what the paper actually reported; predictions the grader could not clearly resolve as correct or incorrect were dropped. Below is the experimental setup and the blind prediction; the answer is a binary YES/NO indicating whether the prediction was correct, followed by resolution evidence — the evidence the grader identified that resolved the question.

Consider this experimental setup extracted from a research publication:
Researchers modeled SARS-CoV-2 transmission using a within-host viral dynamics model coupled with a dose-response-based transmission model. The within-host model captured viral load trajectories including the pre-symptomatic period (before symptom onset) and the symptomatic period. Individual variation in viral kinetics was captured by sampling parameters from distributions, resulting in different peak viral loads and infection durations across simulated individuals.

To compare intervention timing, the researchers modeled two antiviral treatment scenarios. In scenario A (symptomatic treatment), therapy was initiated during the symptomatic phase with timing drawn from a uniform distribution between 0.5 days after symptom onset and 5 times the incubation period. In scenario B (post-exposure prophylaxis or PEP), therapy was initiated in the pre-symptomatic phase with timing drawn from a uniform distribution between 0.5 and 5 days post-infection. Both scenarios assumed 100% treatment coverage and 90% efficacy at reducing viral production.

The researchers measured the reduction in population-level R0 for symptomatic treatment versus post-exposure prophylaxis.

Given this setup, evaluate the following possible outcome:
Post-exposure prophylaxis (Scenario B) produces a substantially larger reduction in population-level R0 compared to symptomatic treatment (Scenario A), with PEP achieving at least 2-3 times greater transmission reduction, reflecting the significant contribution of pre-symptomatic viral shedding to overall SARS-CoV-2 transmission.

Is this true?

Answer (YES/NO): YES